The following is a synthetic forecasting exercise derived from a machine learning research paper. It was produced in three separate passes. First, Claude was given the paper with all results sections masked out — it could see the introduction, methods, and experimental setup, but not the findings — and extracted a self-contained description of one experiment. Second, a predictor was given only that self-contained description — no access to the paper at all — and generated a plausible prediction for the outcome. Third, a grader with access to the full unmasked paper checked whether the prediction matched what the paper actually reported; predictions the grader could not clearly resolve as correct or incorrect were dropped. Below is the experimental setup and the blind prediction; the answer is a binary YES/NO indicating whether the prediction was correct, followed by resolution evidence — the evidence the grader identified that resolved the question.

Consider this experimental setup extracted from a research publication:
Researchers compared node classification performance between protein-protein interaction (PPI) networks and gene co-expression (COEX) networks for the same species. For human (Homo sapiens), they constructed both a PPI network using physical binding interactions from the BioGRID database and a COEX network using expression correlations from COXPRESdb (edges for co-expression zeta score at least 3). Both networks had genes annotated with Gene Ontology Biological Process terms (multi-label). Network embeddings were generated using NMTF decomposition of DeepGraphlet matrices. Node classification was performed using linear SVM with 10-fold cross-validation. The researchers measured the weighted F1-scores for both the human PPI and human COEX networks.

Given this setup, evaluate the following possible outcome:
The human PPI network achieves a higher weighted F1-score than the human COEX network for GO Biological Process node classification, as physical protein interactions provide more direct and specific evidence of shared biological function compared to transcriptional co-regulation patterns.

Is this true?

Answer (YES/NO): YES